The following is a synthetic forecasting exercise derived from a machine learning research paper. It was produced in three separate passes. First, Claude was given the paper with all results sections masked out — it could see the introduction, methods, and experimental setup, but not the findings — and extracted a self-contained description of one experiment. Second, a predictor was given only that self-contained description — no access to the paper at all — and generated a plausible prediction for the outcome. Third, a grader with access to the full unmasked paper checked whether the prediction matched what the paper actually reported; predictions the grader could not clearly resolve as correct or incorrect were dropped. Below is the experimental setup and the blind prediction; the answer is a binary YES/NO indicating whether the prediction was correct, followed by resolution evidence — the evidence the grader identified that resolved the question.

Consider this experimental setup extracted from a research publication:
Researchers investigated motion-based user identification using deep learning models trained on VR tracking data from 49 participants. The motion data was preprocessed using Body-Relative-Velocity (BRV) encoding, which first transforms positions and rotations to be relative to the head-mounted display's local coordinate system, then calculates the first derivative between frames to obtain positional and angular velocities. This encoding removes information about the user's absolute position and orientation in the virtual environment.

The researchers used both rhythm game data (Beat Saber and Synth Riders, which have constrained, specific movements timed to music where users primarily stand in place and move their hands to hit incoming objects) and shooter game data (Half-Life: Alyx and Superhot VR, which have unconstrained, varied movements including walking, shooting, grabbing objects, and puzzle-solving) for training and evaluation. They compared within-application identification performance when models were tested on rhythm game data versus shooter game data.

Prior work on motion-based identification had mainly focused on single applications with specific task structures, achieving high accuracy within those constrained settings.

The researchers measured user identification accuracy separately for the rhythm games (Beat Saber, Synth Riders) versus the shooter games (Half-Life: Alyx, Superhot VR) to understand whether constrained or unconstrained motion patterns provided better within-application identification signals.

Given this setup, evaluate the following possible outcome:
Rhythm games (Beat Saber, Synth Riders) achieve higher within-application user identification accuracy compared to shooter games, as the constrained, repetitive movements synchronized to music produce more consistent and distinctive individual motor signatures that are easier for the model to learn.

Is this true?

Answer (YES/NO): YES